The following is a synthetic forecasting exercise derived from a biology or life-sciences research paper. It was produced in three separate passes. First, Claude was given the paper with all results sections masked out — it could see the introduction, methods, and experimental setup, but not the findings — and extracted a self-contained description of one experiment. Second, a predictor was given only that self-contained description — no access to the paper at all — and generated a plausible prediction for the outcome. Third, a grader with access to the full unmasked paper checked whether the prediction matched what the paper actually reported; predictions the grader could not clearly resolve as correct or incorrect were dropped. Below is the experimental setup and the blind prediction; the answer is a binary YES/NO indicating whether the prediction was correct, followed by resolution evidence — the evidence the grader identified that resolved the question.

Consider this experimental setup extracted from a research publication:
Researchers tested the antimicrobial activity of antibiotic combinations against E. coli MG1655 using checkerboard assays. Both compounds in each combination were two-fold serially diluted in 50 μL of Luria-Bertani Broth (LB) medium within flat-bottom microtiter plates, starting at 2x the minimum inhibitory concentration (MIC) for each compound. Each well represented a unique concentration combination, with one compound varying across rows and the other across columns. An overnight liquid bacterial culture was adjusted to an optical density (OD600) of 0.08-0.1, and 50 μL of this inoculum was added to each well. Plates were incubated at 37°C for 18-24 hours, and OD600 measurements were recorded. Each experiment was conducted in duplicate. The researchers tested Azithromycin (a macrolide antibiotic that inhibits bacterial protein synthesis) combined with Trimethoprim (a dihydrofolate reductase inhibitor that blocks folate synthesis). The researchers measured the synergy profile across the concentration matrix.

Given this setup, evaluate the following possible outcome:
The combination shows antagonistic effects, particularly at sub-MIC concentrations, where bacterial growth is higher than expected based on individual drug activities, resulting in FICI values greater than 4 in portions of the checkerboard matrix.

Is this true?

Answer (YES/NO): NO